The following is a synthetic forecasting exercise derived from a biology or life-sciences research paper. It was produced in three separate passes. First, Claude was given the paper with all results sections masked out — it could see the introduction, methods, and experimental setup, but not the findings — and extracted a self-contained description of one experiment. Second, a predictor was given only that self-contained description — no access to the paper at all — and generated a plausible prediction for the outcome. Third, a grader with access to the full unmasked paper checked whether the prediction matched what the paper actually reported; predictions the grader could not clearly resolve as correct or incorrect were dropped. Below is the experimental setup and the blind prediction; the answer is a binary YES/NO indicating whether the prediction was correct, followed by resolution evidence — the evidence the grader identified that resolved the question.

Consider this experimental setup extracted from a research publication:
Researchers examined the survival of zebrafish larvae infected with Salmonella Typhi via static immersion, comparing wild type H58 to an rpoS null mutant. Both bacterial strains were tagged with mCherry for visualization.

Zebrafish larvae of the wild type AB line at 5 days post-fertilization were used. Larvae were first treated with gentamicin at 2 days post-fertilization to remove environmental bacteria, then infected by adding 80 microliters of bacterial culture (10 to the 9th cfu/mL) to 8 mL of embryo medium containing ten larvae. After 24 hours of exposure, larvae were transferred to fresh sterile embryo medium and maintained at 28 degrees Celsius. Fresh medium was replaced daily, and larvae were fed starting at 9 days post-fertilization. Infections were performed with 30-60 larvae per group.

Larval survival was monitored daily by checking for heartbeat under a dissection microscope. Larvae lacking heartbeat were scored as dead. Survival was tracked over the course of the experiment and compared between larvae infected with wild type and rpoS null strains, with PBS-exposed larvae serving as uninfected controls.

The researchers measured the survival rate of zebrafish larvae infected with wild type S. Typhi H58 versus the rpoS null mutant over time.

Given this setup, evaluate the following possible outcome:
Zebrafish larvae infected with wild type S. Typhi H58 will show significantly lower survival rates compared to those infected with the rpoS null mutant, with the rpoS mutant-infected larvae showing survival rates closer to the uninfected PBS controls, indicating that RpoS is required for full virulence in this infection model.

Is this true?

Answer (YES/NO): YES